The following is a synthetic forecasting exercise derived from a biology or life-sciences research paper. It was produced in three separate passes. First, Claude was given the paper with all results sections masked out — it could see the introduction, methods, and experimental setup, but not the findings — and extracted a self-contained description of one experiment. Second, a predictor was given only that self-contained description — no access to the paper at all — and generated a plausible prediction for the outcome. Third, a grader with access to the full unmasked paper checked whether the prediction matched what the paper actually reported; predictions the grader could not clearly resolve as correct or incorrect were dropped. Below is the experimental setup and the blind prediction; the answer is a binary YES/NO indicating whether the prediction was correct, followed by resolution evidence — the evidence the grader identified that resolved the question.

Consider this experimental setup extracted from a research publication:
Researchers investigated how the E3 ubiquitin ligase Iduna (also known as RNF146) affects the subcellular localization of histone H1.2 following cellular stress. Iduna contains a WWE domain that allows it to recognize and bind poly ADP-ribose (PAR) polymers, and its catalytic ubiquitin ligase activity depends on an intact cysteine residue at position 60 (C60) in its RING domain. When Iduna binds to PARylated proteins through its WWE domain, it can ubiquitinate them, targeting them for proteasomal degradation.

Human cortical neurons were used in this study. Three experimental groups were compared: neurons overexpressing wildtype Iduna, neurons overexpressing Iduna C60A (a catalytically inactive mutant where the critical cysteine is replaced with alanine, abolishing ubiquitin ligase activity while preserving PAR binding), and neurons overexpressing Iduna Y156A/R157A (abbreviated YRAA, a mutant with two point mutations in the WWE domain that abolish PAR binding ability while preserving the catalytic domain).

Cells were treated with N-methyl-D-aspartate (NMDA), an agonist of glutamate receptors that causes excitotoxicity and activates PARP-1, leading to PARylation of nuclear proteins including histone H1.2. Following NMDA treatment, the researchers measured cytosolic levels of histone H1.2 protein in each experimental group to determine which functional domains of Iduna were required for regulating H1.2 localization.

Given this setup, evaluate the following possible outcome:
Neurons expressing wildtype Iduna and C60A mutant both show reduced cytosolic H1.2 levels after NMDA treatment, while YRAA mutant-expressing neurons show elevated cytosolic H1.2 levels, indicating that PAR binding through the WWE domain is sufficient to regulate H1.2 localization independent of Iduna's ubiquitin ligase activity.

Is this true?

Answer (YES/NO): NO